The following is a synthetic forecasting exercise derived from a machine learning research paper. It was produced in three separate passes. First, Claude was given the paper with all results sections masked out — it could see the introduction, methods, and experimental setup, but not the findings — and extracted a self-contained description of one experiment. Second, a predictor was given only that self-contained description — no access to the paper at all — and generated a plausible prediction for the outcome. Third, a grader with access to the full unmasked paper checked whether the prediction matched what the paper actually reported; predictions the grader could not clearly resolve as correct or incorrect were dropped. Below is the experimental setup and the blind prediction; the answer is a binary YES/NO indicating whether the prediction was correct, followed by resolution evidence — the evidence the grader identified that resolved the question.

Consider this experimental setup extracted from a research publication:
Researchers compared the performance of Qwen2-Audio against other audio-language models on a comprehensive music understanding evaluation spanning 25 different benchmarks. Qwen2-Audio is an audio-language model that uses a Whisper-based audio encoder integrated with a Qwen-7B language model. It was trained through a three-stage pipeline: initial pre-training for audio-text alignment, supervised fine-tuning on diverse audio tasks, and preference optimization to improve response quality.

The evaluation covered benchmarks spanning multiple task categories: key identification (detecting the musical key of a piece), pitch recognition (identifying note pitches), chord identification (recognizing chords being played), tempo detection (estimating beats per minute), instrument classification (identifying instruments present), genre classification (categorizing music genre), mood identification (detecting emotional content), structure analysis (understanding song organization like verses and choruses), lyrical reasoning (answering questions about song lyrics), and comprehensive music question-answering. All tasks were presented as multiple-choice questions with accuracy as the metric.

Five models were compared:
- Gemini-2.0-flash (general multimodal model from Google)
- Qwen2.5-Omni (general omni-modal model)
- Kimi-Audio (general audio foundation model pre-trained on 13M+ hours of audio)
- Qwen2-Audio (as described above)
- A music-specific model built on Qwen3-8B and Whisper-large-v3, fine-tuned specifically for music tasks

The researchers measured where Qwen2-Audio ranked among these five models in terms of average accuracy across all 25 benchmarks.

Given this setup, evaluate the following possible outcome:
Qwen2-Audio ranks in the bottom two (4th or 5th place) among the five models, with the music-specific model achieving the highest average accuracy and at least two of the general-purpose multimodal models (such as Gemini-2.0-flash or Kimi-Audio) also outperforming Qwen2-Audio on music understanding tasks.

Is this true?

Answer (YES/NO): YES